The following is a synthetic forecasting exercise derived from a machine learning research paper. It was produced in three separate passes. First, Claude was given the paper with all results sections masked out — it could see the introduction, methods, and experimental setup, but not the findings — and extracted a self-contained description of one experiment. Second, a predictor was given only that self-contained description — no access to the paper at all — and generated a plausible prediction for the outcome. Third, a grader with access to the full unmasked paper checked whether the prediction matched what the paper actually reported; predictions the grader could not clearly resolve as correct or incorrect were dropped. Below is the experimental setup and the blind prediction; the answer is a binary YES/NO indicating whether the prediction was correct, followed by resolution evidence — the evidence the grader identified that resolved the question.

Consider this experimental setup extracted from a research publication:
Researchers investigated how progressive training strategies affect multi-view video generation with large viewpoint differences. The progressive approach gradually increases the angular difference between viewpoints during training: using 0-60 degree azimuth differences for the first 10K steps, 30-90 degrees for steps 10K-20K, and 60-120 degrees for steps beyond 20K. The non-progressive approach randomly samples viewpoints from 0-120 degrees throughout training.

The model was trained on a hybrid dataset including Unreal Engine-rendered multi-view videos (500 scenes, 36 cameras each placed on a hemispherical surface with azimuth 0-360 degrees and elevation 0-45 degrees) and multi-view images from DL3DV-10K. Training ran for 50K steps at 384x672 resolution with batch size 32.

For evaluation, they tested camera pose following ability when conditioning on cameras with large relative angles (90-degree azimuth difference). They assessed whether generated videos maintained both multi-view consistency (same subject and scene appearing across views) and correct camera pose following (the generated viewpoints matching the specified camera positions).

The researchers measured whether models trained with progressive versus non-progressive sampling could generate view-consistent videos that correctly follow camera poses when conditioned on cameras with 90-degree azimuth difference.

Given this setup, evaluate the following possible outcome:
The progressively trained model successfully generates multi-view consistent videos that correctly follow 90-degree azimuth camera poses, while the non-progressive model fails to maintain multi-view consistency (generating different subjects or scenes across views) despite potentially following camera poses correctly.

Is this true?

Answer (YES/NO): NO